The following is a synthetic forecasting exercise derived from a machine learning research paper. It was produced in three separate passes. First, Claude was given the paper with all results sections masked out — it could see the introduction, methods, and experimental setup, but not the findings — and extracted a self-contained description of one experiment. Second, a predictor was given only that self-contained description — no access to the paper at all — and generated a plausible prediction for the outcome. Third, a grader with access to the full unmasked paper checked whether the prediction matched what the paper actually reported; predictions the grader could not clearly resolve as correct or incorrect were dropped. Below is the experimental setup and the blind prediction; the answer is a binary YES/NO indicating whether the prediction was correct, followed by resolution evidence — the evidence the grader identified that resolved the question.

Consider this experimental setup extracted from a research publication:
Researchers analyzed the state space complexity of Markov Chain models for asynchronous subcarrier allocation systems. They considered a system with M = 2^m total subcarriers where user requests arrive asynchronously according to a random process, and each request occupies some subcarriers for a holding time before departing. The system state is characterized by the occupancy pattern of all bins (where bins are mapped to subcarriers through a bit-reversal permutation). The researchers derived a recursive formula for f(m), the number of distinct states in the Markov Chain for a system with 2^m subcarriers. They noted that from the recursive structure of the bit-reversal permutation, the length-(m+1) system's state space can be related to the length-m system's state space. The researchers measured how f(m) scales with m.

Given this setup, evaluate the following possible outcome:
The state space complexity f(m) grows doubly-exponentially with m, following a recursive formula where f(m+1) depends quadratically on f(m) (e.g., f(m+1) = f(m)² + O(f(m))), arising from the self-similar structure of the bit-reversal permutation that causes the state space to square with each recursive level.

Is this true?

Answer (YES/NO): YES